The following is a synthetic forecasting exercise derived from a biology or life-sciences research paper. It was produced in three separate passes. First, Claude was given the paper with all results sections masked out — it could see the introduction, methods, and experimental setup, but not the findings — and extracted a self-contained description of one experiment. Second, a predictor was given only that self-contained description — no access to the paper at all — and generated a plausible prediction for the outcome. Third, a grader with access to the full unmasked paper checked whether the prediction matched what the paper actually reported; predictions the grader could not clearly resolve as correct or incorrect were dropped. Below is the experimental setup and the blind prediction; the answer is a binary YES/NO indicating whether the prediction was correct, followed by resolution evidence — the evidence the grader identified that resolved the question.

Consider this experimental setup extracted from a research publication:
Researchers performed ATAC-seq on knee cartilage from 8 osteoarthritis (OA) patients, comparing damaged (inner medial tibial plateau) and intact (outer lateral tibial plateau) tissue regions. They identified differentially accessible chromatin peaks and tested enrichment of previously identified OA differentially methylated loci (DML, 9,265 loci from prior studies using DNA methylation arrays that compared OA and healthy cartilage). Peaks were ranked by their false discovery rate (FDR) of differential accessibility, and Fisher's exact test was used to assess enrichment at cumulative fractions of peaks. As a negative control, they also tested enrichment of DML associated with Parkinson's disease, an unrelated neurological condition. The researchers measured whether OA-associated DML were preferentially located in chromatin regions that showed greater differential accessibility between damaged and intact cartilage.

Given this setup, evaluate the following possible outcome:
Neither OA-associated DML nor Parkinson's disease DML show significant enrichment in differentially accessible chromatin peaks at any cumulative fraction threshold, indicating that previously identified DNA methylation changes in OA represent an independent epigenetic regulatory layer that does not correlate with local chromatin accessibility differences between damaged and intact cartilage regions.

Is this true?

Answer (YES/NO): NO